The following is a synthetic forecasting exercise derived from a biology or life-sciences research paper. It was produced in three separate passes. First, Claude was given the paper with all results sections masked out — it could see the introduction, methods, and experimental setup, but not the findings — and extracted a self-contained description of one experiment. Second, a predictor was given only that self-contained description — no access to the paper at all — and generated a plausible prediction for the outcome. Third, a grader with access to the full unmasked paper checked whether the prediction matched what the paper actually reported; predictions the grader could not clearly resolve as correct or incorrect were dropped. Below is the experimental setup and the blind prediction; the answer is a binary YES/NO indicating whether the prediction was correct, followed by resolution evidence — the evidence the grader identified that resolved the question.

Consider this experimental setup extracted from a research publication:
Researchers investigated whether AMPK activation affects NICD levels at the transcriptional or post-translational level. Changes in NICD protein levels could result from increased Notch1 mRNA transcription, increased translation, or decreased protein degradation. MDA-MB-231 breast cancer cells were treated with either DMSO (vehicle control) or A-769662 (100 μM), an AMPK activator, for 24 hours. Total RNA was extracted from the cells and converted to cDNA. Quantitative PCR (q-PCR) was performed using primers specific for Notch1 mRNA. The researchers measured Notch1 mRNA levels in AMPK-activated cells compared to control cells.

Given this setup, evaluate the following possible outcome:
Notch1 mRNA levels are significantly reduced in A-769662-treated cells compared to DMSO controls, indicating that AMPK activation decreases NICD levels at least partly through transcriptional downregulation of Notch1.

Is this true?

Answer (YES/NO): NO